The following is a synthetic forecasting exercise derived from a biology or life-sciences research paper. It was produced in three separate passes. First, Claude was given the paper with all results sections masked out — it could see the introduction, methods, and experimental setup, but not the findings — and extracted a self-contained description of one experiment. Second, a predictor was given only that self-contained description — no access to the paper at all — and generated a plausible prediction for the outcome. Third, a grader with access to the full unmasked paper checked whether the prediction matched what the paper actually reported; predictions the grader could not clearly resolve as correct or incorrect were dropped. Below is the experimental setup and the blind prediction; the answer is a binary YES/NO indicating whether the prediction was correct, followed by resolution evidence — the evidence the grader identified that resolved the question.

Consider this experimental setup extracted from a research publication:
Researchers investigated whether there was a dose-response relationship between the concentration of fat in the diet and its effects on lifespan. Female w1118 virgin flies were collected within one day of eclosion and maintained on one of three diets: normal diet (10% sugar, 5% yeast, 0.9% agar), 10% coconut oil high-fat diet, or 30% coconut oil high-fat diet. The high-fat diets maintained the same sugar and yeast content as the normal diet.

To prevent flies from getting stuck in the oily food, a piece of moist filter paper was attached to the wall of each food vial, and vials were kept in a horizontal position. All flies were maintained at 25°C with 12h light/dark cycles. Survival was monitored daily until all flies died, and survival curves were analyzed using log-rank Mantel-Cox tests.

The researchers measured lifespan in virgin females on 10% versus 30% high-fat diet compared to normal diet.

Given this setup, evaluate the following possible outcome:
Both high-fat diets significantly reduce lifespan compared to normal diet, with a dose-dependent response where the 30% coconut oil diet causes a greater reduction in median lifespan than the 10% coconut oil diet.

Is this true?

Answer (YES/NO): YES